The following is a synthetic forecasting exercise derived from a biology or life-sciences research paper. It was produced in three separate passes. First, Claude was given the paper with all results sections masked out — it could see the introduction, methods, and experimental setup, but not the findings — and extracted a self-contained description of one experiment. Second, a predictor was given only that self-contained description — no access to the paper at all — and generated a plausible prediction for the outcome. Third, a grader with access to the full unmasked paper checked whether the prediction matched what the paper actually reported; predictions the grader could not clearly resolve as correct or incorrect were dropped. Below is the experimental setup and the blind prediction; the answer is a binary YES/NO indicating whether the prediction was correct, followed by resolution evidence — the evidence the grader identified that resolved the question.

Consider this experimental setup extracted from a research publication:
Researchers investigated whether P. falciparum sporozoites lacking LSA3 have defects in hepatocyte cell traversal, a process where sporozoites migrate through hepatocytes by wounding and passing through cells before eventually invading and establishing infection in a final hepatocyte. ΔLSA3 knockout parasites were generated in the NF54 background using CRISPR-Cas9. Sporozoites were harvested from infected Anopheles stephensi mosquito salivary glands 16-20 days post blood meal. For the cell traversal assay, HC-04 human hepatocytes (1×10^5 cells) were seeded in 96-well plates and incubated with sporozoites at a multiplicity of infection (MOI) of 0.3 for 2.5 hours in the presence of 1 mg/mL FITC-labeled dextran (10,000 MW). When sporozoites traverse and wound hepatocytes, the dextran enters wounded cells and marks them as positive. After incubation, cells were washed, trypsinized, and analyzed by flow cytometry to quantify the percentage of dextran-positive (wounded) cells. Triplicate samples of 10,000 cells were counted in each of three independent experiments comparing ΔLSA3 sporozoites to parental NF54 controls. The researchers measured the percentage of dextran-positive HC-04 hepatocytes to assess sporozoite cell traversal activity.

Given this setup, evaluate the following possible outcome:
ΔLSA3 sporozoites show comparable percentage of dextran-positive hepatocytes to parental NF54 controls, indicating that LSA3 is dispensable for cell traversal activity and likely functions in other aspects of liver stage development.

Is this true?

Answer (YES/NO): YES